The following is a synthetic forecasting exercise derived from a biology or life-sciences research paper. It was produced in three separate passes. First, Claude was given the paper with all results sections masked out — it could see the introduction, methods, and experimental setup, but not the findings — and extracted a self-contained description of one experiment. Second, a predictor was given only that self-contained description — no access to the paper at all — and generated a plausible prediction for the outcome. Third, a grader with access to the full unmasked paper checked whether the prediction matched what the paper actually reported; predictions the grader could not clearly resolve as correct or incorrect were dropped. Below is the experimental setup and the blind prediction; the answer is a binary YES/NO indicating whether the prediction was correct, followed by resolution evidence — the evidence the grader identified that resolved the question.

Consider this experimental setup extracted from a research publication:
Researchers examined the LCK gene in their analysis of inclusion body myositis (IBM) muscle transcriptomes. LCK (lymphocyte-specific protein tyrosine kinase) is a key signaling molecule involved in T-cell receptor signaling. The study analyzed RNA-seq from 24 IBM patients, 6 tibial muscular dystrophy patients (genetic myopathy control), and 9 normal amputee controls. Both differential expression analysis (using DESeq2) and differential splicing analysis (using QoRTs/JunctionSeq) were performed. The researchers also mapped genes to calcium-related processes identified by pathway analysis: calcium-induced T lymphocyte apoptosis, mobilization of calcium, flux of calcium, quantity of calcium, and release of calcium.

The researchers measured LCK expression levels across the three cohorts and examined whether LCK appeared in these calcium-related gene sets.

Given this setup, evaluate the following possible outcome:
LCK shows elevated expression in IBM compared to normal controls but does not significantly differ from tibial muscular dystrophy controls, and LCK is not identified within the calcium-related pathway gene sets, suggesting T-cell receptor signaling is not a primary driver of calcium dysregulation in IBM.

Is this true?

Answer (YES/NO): NO